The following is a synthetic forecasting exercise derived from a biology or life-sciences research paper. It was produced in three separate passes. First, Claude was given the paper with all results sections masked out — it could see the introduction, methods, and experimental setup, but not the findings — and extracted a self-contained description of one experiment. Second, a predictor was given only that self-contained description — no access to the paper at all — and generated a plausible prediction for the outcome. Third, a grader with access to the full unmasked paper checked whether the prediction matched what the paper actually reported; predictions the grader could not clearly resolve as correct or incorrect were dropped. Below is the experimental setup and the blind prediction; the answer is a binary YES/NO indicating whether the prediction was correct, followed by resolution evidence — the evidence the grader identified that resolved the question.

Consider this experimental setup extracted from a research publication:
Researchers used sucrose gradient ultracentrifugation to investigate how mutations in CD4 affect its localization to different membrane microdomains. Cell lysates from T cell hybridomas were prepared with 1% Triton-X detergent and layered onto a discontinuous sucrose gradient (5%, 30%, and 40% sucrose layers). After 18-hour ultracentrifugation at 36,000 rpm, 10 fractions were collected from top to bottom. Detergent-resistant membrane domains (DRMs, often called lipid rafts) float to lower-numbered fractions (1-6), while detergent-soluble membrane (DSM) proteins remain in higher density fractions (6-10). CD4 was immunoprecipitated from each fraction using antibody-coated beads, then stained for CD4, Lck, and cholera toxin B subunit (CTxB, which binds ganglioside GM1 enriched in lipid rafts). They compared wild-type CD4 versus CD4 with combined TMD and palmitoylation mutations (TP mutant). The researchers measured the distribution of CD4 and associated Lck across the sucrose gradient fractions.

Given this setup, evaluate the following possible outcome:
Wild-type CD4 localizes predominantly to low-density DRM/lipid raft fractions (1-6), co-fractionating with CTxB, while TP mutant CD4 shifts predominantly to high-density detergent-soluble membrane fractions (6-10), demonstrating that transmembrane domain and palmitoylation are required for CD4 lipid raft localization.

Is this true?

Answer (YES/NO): NO